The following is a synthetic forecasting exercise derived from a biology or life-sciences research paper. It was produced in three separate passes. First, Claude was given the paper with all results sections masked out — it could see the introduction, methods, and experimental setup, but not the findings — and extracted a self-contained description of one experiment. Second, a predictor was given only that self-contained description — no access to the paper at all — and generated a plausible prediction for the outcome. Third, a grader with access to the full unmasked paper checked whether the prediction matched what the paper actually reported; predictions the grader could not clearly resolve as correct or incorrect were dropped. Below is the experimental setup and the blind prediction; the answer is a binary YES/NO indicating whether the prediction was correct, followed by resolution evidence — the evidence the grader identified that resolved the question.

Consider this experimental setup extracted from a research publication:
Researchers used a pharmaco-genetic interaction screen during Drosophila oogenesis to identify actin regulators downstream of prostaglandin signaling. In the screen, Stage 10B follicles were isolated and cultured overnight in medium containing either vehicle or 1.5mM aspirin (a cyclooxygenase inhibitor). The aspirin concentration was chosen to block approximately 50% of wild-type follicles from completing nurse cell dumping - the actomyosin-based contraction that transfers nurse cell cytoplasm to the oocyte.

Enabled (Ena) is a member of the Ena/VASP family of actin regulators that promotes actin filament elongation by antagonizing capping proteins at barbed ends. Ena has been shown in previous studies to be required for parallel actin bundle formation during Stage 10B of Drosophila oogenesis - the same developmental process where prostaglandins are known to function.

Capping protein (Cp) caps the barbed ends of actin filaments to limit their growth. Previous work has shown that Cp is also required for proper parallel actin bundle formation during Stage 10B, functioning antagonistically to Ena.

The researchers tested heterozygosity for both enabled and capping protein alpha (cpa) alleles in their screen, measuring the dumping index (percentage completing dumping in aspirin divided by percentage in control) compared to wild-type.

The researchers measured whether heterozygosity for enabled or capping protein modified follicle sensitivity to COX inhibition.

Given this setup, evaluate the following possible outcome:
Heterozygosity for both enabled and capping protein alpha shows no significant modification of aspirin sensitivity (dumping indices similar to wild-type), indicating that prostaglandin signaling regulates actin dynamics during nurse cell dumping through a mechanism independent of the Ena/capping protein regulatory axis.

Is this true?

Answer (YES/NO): NO